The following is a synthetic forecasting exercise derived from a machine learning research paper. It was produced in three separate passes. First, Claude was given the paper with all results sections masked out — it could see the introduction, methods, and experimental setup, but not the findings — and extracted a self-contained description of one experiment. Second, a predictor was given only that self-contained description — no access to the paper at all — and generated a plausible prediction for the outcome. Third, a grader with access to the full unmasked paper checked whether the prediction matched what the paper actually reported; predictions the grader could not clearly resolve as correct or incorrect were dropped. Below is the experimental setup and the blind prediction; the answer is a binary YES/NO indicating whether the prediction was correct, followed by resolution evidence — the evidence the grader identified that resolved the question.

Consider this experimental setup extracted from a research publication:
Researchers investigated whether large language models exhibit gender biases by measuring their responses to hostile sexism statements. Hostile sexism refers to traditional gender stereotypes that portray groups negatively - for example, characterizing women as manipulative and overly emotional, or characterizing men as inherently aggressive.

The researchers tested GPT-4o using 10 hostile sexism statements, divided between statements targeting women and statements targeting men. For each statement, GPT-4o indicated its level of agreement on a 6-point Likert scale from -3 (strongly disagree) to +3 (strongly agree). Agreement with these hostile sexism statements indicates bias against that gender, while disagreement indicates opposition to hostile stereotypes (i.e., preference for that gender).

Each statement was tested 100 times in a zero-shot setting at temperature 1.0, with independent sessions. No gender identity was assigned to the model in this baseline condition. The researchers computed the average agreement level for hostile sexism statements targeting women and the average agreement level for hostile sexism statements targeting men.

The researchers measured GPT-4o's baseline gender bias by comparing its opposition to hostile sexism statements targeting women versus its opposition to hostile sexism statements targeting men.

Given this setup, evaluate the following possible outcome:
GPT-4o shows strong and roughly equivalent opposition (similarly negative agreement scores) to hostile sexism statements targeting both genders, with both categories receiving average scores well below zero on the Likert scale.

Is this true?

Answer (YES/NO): NO